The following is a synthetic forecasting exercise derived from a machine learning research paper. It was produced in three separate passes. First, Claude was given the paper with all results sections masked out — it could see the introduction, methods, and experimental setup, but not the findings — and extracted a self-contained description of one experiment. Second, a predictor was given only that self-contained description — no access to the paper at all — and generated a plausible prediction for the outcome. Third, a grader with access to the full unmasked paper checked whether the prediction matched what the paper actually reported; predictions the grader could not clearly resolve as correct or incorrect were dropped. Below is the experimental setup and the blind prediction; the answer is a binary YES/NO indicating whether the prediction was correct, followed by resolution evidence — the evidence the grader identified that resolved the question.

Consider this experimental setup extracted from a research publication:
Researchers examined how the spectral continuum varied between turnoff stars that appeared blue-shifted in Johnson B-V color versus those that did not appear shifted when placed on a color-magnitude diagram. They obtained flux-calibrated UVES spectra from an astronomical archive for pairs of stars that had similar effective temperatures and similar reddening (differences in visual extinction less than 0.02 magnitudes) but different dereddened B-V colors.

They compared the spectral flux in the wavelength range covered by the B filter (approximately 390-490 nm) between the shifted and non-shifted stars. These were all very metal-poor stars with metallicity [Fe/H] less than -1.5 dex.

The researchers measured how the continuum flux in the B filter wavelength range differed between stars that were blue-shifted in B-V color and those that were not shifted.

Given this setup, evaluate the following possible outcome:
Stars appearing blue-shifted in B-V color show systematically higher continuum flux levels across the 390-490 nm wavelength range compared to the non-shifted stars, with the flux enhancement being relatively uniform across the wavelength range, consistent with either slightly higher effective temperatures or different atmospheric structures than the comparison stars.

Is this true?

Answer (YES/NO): NO